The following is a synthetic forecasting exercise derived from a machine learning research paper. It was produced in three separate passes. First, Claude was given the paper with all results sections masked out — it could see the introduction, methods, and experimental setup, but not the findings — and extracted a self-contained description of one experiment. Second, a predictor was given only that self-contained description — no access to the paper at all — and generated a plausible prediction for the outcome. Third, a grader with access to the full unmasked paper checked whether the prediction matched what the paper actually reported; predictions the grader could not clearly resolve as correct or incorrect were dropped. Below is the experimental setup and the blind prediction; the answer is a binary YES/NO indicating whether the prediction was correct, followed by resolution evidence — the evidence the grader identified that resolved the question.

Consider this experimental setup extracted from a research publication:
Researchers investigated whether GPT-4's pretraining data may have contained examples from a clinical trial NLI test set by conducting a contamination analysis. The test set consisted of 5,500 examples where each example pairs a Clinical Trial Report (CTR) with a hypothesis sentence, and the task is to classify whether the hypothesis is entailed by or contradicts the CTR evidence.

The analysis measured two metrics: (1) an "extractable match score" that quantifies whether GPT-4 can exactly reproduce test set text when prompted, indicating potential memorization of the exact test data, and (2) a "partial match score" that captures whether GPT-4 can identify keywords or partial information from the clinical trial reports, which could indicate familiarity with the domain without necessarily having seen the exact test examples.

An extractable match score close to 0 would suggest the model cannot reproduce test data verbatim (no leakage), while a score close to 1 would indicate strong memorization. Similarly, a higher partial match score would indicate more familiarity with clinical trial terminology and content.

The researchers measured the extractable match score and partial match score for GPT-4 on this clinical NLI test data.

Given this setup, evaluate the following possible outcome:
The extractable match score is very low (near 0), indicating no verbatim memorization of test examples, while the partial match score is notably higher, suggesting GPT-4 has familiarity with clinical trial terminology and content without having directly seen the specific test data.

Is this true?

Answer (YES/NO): YES